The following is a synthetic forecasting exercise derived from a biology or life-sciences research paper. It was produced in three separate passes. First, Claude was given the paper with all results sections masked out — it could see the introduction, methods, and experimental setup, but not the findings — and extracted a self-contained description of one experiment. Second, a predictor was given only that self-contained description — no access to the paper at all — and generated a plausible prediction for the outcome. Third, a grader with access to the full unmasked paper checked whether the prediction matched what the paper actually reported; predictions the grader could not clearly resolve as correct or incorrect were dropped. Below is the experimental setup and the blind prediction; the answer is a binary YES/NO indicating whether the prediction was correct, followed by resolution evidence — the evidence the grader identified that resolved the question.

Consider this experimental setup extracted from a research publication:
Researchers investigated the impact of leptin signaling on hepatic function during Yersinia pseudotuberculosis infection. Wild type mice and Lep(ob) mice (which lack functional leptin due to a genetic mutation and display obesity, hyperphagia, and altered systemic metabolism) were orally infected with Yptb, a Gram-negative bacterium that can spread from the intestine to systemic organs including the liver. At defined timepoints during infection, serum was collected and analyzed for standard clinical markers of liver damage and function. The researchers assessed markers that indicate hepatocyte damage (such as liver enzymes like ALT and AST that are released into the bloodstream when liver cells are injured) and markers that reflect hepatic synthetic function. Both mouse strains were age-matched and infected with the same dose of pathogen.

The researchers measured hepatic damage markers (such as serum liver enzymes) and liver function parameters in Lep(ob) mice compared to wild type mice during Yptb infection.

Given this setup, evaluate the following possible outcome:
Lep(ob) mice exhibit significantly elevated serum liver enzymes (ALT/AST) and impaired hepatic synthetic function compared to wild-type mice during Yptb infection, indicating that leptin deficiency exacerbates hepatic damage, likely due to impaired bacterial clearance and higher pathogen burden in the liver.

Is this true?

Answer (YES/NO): NO